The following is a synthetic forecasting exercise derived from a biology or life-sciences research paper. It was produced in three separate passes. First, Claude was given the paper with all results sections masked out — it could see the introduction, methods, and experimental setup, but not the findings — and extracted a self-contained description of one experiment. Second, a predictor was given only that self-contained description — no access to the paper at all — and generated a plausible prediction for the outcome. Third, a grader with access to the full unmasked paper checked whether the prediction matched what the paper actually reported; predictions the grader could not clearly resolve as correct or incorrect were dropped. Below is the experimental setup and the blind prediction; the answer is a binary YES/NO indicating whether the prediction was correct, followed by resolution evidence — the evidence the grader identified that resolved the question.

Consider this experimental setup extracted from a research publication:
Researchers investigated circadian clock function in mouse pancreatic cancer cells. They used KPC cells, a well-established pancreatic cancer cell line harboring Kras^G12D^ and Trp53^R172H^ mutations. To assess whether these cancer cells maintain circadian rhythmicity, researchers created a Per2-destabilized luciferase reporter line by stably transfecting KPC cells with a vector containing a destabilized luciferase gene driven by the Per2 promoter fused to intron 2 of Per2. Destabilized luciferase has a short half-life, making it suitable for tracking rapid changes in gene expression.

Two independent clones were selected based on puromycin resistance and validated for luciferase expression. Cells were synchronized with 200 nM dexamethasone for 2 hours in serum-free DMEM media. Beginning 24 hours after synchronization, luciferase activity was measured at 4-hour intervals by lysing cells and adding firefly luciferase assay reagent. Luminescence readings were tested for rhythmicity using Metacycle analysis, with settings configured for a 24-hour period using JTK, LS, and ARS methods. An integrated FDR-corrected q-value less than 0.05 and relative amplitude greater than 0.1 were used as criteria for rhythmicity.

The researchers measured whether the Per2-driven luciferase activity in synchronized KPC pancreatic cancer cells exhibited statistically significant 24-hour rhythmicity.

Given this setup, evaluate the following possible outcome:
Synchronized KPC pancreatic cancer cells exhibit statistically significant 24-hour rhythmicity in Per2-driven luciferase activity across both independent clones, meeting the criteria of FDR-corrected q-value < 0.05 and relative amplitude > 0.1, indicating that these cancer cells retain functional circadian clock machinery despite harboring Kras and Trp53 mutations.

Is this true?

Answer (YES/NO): YES